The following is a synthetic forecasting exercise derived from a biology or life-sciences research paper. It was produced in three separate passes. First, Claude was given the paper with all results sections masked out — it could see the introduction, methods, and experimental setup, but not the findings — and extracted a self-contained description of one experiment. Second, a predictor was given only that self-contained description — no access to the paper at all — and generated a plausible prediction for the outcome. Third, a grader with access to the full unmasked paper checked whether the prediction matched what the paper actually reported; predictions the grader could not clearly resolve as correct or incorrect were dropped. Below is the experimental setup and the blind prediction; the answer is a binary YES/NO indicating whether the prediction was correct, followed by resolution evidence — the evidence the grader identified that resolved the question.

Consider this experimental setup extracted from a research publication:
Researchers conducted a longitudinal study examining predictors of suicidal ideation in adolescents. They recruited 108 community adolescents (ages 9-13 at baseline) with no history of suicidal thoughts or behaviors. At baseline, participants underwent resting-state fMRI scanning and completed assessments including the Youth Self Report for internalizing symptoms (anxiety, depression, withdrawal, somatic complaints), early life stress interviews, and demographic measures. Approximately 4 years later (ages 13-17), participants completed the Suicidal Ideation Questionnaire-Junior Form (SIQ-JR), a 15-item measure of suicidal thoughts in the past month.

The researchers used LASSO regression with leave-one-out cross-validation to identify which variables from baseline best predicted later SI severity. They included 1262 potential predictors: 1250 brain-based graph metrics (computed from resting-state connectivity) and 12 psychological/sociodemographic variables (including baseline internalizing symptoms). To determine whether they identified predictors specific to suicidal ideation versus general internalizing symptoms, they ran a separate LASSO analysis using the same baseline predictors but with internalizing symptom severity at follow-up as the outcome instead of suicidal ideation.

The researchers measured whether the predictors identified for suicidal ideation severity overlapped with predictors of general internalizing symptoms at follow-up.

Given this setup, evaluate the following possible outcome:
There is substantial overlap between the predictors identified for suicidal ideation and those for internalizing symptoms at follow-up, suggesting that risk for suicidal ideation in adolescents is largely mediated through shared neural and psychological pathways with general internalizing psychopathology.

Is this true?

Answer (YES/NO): NO